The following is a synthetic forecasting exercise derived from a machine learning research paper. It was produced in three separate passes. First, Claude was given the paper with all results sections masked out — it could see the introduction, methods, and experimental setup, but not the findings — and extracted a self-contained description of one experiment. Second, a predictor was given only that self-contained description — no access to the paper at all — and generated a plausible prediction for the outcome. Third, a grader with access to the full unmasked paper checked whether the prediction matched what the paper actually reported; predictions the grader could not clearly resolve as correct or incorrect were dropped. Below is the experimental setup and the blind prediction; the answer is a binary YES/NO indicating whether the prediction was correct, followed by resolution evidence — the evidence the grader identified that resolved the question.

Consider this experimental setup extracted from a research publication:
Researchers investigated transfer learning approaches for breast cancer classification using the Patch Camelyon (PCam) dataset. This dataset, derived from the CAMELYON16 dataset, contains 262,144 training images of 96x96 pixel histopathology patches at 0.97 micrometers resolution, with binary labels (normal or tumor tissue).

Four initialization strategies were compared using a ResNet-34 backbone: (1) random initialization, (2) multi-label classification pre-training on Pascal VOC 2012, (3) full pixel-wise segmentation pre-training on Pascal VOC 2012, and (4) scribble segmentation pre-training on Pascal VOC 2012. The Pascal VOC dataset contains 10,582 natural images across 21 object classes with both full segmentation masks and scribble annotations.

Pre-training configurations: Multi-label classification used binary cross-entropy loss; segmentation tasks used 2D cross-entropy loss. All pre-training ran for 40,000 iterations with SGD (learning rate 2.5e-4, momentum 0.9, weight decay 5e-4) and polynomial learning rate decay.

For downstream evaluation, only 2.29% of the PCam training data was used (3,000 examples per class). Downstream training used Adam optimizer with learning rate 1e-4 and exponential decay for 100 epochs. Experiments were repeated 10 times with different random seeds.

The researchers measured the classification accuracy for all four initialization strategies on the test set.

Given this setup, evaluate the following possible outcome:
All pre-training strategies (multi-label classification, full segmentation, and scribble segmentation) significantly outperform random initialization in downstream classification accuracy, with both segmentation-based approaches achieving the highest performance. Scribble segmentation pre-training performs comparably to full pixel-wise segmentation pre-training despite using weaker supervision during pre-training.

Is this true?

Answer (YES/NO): NO